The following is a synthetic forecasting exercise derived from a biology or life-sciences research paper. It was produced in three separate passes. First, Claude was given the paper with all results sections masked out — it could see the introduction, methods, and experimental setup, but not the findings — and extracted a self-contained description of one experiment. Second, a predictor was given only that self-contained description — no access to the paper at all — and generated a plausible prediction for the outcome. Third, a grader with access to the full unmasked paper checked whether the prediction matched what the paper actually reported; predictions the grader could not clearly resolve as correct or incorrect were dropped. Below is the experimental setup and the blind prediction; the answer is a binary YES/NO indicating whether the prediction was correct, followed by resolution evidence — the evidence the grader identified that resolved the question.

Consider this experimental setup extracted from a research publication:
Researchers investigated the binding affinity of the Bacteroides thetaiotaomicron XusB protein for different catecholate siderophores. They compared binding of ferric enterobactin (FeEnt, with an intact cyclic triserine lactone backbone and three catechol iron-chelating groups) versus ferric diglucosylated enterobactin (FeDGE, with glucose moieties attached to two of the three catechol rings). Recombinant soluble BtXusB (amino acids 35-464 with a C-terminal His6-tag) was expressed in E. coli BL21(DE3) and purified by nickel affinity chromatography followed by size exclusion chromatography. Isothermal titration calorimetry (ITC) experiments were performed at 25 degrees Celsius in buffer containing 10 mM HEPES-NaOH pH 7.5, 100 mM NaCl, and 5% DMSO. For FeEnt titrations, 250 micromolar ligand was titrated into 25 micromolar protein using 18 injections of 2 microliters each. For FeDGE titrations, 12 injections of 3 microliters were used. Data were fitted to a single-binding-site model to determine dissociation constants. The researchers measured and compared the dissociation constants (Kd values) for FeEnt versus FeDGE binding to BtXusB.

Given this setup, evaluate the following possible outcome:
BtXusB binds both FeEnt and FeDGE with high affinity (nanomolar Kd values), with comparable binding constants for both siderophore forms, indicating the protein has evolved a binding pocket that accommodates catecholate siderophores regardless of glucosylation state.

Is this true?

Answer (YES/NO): NO